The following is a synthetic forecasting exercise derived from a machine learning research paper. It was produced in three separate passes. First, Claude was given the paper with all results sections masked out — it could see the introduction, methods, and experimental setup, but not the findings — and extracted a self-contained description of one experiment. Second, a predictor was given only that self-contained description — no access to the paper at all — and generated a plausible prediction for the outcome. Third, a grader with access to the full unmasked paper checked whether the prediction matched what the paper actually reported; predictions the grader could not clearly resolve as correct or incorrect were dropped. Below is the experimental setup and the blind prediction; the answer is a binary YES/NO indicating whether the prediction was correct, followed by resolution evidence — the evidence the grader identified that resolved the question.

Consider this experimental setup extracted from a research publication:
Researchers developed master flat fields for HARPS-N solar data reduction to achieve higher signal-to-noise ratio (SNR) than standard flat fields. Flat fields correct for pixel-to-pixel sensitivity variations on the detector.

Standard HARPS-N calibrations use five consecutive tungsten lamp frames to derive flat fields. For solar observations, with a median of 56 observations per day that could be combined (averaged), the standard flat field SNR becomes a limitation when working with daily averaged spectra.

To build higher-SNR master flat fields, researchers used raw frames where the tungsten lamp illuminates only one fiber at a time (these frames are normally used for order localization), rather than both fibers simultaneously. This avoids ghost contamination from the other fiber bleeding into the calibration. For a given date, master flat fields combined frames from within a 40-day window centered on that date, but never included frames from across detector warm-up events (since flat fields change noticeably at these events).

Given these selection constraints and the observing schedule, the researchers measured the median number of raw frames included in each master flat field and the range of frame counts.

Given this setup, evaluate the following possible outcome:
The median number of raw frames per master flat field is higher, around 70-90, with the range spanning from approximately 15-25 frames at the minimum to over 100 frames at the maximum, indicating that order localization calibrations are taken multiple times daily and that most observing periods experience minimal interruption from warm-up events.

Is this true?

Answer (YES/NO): NO